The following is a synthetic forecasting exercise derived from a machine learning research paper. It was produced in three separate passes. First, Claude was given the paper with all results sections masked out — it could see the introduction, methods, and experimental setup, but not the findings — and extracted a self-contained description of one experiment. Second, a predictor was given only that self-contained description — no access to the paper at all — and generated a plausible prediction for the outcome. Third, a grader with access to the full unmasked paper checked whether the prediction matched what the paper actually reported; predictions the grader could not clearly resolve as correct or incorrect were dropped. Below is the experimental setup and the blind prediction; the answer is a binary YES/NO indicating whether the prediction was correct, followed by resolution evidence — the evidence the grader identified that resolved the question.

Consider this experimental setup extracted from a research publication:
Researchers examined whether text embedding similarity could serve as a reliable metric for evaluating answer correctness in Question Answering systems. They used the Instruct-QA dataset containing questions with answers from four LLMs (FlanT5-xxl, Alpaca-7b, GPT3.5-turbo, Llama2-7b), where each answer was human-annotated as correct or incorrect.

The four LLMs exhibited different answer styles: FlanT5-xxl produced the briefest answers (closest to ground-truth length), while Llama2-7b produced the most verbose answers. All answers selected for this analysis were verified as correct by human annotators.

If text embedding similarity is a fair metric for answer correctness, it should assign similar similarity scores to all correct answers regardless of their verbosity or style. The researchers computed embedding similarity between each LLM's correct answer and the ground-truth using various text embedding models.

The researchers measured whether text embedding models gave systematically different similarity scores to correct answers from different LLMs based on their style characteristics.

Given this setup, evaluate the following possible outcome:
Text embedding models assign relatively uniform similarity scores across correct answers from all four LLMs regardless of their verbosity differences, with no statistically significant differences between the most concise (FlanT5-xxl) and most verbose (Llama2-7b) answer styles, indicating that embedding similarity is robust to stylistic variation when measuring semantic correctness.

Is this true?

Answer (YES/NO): NO